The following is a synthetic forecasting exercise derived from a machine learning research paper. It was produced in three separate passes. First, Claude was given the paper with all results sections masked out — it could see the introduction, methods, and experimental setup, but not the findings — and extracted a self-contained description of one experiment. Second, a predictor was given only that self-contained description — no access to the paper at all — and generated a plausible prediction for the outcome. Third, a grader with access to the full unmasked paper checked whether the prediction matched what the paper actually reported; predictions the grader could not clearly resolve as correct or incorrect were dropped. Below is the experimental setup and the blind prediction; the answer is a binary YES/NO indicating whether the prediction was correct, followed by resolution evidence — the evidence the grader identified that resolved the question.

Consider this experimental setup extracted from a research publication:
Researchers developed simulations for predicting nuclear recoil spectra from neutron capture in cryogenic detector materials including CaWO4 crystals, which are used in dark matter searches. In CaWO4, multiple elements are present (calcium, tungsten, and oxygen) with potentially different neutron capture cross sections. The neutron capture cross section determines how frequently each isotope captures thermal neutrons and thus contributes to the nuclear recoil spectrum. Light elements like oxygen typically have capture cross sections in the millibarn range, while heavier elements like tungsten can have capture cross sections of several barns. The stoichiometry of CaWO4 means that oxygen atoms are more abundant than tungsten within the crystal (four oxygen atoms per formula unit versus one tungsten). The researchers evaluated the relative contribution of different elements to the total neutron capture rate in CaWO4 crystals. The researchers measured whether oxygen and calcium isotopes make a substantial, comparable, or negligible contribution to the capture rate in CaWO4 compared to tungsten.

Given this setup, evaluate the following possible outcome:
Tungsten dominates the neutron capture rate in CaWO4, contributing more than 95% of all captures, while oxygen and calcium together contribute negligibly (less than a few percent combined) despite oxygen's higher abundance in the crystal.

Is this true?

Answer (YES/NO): YES